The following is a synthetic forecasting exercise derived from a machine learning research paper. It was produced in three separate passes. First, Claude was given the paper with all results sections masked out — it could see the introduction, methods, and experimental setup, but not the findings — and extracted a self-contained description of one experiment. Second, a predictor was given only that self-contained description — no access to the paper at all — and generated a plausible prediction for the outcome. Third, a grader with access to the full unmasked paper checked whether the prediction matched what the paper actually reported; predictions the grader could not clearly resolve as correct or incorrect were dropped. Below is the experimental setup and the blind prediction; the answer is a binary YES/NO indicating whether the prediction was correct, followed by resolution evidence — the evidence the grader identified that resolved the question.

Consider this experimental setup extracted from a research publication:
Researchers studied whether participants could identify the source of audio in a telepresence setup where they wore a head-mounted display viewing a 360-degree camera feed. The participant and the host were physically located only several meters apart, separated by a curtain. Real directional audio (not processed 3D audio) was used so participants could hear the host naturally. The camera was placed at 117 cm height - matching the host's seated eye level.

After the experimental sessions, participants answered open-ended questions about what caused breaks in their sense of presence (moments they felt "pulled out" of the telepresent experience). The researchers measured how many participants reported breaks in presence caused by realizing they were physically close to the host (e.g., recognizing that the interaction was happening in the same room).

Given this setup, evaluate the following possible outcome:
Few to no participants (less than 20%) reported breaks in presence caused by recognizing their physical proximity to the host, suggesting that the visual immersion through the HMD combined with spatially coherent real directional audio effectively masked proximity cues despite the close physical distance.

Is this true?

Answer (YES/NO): YES